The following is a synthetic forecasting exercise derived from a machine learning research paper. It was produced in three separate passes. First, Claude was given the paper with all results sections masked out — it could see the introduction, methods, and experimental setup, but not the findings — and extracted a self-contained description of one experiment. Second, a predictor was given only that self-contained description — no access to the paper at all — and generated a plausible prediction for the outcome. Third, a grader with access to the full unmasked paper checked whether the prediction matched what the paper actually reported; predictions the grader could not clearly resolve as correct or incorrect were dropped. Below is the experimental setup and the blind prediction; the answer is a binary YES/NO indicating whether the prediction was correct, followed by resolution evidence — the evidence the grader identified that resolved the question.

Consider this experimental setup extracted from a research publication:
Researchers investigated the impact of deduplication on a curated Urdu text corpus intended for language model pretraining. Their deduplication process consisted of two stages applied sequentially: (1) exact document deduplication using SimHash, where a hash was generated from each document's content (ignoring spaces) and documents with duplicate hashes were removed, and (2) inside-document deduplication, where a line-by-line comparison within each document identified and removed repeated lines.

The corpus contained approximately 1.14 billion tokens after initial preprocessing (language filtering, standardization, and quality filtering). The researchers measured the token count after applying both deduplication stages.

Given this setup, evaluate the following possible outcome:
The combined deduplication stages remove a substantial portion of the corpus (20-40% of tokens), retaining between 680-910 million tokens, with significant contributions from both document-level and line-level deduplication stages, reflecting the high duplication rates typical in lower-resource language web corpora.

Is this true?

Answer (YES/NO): NO